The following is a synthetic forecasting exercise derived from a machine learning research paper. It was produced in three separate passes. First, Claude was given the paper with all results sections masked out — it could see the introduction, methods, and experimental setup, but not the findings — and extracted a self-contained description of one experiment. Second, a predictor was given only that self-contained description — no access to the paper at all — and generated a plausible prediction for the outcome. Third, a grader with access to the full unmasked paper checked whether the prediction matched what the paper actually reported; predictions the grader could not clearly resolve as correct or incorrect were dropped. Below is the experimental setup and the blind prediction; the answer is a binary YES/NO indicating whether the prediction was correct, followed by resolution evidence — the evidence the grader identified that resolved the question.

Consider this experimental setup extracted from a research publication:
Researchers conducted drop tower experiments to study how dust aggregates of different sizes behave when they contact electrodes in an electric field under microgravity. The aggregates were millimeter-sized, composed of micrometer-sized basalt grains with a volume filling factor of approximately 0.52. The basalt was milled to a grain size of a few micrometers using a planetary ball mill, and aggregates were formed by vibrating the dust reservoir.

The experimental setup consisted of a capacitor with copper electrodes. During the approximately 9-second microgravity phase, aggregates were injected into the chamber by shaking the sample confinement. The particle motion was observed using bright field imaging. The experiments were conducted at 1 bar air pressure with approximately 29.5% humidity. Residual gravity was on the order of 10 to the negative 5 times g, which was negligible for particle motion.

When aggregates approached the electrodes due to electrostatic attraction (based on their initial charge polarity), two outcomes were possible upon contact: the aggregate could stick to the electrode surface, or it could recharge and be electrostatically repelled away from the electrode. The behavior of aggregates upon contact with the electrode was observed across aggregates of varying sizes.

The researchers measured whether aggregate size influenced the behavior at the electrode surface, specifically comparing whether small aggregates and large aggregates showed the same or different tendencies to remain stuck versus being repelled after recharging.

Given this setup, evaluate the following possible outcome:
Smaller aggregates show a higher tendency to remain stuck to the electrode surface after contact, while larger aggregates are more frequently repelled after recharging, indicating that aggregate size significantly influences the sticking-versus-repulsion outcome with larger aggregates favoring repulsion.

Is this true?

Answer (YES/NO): YES